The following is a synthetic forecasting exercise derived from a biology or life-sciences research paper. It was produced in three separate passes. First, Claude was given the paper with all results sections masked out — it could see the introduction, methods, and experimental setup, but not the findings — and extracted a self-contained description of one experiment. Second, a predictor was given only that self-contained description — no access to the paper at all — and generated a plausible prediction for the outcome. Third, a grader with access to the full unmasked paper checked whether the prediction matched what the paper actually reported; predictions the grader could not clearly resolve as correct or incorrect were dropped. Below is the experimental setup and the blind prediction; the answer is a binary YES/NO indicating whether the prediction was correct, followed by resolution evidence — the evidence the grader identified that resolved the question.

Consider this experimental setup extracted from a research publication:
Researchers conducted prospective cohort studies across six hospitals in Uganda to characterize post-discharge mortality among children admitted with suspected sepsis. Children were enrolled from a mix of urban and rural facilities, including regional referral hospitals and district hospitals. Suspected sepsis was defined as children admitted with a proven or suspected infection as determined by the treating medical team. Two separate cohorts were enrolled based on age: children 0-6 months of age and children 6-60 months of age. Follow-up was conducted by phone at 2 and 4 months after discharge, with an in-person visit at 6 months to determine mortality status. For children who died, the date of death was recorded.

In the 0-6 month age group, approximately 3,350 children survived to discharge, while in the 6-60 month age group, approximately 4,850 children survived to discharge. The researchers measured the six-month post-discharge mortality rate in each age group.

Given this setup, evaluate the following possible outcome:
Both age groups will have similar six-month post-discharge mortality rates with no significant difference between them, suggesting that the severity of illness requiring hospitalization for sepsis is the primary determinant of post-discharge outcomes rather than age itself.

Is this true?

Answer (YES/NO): NO